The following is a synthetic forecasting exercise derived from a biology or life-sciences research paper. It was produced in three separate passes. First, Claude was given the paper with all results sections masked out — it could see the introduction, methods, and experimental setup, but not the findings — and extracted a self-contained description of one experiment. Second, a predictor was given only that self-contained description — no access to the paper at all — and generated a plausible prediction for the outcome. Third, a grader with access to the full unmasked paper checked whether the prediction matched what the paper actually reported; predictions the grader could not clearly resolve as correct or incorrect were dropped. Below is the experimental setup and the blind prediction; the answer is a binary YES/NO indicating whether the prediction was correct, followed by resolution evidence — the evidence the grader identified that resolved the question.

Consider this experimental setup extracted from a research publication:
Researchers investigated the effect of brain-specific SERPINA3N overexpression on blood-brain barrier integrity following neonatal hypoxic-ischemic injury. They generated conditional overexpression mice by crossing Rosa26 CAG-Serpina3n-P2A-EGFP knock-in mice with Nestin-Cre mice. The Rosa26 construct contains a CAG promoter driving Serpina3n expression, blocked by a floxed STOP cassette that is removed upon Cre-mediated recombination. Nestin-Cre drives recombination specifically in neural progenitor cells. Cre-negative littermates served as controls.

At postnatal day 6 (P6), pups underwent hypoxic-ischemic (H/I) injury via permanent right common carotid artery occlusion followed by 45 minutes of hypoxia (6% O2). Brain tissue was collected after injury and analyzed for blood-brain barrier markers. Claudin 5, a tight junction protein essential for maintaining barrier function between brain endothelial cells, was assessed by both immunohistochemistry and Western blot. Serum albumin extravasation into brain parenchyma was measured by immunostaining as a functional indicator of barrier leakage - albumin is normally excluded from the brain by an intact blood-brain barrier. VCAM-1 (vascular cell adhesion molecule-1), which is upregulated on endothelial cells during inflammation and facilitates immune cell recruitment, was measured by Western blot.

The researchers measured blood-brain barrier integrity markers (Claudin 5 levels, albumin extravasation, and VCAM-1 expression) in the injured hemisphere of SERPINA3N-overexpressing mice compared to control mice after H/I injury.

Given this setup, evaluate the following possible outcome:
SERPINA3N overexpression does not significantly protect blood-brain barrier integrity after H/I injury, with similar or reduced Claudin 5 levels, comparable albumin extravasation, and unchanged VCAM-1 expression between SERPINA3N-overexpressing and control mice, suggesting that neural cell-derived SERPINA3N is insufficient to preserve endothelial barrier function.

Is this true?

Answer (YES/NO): NO